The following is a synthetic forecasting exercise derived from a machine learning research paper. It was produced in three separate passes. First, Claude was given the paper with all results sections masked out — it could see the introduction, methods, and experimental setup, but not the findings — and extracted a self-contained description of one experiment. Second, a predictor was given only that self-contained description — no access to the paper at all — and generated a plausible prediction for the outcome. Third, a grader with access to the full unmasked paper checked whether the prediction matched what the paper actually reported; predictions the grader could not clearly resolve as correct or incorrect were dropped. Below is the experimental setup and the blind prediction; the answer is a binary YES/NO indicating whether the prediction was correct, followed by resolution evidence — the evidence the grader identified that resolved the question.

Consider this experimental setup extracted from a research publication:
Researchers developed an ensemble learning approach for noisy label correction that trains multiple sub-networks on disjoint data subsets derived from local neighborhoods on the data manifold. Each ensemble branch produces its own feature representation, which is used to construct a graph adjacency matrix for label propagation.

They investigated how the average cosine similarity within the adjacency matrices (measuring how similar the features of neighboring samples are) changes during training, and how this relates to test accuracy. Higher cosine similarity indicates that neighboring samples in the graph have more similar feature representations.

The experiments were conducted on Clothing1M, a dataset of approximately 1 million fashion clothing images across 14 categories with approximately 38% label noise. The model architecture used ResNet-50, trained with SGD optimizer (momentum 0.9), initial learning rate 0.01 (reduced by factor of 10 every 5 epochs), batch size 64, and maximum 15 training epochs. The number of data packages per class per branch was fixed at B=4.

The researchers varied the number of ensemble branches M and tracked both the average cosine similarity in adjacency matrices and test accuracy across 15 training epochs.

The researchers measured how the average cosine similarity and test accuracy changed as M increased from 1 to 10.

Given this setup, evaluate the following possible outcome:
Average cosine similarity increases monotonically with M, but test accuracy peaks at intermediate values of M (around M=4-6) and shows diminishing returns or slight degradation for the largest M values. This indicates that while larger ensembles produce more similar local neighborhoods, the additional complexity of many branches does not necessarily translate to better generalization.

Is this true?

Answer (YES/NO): YES